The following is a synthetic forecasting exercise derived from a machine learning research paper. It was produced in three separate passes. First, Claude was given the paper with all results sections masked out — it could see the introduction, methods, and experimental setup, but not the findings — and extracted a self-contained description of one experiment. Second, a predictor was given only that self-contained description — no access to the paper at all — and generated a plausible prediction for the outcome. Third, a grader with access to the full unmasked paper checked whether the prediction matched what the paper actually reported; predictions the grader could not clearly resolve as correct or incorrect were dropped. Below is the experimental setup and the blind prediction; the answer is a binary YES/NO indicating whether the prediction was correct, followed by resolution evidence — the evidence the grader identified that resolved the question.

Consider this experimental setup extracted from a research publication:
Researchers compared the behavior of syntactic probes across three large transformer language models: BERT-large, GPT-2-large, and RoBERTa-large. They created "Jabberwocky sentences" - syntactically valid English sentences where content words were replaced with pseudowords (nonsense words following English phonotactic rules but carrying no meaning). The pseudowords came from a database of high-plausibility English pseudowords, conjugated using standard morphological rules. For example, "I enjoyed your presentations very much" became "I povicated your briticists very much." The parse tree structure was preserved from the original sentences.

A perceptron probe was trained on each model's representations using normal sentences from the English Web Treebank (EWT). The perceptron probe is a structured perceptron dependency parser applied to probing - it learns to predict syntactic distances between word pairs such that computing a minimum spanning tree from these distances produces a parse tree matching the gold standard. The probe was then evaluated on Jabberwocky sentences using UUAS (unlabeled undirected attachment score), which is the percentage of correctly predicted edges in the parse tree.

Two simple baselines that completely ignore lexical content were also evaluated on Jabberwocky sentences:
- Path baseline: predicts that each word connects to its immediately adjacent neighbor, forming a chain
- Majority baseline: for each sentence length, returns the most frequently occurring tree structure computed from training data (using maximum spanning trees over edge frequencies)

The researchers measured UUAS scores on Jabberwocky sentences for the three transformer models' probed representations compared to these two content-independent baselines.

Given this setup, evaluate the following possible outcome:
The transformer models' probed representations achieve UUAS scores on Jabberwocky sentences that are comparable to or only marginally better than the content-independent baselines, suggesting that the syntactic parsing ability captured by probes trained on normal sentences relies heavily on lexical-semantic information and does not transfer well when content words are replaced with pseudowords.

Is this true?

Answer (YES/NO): NO